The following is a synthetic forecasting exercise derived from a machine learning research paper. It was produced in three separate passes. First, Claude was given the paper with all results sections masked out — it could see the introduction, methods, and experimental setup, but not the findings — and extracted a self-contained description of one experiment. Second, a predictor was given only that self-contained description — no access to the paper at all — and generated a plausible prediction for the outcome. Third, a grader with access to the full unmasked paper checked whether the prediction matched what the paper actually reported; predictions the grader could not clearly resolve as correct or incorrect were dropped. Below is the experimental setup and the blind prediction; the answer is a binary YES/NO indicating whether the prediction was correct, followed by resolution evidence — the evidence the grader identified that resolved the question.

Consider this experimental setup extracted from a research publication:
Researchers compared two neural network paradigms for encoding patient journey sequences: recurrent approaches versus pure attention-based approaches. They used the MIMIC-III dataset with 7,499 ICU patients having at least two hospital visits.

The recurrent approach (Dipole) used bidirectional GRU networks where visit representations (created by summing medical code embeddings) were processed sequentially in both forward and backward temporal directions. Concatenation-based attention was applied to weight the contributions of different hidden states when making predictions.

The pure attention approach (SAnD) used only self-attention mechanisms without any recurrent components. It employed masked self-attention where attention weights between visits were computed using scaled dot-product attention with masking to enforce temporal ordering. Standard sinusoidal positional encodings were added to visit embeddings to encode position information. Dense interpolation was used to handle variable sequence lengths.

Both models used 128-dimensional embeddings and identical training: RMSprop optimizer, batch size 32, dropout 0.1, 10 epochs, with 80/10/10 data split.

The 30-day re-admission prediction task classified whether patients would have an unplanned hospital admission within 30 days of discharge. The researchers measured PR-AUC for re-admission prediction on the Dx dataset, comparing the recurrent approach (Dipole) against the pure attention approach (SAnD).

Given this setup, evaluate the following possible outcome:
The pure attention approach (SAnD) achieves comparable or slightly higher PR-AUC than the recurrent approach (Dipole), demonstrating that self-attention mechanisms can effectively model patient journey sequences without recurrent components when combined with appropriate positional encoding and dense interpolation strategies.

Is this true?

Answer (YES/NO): YES